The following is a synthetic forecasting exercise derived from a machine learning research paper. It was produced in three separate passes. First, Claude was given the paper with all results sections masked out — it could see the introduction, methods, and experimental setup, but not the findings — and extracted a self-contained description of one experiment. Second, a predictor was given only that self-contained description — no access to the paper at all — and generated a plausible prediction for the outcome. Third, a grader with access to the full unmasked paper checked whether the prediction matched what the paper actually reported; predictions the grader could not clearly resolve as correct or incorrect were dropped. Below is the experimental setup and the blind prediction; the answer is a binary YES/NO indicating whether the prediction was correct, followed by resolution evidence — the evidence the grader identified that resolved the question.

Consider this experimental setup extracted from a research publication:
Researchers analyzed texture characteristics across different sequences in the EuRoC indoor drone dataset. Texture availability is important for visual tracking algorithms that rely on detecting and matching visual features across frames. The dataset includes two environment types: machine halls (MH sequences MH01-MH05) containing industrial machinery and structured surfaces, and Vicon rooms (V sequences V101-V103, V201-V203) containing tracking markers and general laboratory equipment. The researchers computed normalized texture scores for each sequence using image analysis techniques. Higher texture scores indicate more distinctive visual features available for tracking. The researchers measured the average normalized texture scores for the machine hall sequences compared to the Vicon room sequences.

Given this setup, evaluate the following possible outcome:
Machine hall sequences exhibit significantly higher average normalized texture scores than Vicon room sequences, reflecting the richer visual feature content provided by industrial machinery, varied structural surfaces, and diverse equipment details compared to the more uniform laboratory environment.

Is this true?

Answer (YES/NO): YES